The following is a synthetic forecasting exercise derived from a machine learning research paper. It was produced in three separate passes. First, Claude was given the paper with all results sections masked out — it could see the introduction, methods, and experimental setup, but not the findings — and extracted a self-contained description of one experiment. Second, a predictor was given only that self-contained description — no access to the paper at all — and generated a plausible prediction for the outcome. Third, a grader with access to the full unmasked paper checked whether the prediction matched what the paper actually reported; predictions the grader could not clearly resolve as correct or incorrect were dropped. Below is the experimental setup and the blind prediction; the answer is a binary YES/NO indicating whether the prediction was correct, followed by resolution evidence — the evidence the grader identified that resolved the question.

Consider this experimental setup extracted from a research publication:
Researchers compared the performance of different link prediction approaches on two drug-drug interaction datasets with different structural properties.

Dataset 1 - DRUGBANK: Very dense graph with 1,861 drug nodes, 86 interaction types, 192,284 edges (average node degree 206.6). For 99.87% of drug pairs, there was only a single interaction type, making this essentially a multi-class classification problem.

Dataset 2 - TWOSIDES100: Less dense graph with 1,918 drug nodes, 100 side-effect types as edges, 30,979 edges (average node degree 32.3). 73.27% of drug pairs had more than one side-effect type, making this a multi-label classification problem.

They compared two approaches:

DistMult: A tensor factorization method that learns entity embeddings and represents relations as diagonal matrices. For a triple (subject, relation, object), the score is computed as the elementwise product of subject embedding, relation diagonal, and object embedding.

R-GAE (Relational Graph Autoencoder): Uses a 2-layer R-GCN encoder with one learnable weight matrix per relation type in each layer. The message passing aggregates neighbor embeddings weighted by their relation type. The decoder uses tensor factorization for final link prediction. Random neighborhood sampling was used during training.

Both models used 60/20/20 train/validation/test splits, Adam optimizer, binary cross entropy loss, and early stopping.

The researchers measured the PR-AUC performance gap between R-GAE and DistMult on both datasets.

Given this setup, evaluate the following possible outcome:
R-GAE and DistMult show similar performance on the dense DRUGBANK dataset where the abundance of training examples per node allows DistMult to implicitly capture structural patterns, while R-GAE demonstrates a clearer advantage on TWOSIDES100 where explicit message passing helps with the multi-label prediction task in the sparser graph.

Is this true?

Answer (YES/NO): NO